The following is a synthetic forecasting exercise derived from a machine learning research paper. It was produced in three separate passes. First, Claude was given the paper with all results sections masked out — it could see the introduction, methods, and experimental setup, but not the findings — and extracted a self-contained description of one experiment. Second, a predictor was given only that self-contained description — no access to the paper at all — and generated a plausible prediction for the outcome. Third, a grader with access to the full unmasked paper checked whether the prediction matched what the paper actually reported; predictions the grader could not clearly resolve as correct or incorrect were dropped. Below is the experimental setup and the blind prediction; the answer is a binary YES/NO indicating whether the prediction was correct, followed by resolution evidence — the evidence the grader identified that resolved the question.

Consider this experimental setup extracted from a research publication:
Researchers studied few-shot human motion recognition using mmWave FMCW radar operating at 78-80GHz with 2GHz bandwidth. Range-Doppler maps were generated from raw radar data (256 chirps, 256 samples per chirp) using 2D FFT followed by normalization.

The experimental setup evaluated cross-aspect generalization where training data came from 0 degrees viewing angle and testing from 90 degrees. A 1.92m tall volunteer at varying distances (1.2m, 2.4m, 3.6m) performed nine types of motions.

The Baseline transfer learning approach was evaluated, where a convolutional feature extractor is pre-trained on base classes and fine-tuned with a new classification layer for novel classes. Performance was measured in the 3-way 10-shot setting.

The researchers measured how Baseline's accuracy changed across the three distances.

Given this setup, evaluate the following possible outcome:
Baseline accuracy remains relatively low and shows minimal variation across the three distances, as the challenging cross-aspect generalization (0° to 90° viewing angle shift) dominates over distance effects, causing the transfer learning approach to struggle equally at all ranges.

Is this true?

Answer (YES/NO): NO